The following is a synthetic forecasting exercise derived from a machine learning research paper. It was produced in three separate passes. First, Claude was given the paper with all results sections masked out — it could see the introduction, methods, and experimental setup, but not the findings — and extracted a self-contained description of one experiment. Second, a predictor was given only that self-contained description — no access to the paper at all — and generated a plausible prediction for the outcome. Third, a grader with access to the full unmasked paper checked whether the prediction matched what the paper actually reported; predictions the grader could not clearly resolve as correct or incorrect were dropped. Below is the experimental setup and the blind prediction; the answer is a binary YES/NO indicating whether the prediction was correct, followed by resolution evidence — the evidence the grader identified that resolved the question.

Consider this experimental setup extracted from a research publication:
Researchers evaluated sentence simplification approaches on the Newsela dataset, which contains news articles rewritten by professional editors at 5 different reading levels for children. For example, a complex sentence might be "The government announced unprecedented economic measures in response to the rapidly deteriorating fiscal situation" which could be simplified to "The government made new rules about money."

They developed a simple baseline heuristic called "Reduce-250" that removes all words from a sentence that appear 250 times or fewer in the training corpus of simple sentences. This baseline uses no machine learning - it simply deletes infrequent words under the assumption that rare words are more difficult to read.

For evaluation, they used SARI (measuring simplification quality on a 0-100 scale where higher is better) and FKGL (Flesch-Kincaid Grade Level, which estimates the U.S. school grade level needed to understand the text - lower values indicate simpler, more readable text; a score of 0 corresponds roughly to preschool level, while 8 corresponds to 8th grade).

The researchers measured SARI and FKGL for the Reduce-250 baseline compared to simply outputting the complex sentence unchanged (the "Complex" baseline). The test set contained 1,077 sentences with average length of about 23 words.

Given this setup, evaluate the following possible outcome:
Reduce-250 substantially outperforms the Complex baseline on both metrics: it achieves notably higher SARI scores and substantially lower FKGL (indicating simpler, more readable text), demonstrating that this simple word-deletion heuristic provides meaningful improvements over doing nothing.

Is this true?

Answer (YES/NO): YES